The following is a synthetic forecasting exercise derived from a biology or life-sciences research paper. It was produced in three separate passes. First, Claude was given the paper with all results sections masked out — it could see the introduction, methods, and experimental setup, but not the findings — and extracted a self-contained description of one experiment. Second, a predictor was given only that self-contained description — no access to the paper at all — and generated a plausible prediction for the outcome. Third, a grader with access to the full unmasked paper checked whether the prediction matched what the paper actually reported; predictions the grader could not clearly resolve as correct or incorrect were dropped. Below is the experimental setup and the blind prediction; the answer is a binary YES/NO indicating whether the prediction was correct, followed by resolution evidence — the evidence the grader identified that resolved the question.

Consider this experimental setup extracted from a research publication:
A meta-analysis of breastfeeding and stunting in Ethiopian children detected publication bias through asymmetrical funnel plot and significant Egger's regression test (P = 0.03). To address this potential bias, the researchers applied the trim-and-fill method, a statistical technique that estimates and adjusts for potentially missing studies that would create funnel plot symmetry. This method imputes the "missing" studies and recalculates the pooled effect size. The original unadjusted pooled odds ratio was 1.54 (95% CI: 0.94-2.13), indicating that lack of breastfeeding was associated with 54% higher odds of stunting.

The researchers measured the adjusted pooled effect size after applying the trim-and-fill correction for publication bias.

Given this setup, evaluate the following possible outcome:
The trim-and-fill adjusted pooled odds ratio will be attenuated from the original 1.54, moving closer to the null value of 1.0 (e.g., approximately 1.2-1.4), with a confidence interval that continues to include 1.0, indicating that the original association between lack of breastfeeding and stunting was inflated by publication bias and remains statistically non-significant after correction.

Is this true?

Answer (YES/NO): NO